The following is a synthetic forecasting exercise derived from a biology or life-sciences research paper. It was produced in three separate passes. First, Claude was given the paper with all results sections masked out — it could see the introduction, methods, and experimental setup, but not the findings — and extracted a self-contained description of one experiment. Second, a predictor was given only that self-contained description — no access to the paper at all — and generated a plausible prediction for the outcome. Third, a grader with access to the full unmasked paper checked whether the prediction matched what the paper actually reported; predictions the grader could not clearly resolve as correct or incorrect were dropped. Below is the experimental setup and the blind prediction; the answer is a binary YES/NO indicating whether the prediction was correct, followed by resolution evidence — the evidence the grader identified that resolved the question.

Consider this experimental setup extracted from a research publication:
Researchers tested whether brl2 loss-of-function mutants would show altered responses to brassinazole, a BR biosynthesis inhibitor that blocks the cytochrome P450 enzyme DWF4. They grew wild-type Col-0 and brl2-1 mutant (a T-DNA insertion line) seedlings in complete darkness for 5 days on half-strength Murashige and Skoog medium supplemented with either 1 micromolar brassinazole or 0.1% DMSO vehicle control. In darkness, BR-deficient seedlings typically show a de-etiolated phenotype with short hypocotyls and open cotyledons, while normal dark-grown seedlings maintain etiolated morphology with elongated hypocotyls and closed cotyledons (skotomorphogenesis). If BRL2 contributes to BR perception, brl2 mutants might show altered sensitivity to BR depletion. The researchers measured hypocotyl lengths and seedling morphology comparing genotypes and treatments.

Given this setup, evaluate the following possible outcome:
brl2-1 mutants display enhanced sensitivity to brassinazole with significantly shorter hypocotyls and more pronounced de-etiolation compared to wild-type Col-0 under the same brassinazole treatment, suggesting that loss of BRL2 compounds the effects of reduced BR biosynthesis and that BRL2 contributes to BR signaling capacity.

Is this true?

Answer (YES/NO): NO